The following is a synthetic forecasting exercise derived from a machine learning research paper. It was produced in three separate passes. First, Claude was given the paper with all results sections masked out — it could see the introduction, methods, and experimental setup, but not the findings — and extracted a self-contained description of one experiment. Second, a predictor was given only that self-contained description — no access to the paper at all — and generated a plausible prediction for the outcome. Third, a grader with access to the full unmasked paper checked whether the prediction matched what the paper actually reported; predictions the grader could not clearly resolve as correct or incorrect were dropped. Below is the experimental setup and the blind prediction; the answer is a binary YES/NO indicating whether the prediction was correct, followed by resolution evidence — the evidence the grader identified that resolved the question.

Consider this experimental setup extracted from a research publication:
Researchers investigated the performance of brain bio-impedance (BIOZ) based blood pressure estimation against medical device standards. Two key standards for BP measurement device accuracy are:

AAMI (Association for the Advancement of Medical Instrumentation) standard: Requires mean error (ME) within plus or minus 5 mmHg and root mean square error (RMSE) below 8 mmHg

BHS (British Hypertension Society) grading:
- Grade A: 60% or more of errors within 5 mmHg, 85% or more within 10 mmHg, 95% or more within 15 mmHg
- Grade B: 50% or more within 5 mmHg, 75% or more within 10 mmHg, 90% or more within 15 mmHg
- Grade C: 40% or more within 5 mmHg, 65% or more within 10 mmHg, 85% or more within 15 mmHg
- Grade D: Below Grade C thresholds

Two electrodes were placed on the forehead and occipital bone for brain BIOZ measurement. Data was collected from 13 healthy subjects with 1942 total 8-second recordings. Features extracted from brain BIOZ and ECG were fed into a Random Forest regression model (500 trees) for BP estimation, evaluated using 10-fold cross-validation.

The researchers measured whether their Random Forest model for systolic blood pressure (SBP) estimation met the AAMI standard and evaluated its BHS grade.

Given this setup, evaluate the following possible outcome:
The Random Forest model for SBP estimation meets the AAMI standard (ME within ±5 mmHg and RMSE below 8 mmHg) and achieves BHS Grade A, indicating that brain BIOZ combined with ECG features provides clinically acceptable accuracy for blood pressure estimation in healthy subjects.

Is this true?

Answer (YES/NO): YES